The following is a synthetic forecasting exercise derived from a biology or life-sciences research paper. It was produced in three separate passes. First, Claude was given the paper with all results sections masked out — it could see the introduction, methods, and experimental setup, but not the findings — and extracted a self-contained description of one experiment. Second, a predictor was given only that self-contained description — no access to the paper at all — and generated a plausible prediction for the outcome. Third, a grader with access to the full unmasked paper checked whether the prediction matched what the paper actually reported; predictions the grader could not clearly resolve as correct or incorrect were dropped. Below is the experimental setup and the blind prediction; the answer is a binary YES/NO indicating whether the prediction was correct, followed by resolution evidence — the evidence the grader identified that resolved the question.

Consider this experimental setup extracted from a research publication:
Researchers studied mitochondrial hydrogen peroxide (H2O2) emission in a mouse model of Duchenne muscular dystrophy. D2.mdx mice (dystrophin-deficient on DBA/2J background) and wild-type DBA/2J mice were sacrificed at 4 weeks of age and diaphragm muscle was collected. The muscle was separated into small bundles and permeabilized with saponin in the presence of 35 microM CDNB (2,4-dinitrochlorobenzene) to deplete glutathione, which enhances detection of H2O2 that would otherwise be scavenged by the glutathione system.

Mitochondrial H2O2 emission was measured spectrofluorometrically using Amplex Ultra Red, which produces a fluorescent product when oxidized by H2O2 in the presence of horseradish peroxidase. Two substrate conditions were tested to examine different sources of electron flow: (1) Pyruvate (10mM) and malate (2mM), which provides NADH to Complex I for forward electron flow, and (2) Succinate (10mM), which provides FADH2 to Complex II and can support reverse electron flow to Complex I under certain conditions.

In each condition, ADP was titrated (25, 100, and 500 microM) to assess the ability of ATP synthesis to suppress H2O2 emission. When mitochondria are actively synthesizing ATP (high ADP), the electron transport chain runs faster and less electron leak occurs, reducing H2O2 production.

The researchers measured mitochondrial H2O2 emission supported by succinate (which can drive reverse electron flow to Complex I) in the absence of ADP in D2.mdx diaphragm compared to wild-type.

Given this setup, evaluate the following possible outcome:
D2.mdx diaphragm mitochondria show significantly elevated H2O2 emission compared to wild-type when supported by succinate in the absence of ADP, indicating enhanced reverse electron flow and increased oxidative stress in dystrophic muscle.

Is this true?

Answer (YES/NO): YES